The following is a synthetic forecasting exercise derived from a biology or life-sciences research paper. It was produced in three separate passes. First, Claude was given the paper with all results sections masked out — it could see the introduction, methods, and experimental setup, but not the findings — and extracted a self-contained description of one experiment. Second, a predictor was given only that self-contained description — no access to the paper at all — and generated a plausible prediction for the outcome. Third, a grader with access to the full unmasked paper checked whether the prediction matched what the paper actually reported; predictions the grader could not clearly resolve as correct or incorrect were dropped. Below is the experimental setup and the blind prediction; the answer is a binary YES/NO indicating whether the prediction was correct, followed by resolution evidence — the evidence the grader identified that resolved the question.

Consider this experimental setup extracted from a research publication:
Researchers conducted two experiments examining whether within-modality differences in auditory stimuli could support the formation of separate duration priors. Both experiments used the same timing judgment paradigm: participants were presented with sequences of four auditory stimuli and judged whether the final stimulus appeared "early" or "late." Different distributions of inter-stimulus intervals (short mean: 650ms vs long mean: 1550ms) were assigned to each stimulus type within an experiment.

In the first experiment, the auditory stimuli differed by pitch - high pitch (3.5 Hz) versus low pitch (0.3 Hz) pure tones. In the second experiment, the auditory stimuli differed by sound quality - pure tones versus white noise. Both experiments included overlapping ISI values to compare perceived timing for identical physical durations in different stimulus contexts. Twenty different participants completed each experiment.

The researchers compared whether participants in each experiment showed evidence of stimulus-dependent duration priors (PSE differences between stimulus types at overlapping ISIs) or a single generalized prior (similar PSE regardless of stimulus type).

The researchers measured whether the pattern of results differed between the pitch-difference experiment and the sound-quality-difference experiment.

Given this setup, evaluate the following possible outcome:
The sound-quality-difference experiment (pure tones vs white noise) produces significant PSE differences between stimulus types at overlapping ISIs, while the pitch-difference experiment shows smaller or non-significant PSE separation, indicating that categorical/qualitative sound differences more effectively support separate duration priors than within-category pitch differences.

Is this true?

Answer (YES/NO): YES